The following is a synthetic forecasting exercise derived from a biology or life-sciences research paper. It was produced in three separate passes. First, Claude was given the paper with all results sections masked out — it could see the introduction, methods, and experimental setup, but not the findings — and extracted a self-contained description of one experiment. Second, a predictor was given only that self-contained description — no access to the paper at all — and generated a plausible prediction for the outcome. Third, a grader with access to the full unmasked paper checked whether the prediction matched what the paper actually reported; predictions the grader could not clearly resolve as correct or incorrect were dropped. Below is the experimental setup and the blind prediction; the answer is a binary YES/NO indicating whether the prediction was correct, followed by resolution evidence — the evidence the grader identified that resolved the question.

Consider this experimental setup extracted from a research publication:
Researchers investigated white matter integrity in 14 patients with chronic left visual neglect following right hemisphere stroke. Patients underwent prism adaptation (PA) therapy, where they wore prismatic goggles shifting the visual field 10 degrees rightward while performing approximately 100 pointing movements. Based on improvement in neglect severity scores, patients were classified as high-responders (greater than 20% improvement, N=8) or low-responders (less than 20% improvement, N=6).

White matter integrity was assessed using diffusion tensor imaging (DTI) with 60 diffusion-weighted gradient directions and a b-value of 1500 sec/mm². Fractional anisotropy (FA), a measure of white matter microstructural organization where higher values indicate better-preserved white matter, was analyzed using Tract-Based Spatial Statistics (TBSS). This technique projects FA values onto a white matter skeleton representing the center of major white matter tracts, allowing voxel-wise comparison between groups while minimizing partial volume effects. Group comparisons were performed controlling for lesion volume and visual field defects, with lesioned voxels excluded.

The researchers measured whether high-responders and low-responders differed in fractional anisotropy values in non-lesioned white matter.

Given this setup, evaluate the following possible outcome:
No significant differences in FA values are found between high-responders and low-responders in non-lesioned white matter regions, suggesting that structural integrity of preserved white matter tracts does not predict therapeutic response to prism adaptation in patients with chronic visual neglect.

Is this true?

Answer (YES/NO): NO